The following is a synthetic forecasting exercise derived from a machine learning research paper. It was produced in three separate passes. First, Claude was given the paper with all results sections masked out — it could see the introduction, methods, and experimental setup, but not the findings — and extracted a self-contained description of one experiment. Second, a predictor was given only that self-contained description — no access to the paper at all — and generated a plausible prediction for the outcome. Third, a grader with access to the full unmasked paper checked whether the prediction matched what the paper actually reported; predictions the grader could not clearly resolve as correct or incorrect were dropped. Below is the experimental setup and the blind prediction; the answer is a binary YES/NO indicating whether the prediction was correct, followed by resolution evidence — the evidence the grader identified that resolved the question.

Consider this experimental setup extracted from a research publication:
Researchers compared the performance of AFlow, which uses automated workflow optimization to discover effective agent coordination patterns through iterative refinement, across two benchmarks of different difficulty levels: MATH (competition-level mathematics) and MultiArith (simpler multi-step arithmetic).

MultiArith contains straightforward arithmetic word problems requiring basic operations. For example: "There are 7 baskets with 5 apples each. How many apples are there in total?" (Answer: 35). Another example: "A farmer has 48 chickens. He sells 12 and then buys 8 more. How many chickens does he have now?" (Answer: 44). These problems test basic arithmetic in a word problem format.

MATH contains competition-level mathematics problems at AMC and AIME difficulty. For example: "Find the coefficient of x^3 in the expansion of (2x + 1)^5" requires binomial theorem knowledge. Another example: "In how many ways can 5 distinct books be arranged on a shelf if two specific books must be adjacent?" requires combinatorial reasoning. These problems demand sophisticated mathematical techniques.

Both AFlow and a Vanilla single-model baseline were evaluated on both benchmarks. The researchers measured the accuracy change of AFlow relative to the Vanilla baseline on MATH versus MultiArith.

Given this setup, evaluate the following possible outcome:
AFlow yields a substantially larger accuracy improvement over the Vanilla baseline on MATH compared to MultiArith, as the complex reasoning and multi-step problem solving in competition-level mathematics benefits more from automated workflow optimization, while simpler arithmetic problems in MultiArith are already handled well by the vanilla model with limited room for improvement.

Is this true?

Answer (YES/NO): YES